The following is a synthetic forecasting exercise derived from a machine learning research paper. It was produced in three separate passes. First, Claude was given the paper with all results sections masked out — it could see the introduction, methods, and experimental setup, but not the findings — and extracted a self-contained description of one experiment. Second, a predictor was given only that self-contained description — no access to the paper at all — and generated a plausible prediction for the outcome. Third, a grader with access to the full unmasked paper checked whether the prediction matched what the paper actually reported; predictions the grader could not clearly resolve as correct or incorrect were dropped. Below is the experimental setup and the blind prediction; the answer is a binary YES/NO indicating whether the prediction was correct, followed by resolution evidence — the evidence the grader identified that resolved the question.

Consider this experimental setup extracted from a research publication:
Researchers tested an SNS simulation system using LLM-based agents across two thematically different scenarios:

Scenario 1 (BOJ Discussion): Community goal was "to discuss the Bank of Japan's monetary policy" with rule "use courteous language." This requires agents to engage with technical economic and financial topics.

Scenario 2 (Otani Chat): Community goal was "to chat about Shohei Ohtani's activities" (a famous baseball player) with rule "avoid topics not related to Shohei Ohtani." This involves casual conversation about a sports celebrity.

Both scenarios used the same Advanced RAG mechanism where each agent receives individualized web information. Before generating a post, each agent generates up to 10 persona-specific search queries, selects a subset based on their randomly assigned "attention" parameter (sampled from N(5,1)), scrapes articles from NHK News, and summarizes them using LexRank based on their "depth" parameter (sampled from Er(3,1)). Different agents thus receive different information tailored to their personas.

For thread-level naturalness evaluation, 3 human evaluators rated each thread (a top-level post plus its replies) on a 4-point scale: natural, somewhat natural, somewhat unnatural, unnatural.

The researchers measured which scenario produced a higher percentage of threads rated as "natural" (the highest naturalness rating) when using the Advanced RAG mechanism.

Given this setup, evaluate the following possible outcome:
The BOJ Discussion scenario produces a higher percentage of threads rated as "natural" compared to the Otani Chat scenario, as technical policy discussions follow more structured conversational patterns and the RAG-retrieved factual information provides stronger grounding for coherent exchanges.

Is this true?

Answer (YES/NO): YES